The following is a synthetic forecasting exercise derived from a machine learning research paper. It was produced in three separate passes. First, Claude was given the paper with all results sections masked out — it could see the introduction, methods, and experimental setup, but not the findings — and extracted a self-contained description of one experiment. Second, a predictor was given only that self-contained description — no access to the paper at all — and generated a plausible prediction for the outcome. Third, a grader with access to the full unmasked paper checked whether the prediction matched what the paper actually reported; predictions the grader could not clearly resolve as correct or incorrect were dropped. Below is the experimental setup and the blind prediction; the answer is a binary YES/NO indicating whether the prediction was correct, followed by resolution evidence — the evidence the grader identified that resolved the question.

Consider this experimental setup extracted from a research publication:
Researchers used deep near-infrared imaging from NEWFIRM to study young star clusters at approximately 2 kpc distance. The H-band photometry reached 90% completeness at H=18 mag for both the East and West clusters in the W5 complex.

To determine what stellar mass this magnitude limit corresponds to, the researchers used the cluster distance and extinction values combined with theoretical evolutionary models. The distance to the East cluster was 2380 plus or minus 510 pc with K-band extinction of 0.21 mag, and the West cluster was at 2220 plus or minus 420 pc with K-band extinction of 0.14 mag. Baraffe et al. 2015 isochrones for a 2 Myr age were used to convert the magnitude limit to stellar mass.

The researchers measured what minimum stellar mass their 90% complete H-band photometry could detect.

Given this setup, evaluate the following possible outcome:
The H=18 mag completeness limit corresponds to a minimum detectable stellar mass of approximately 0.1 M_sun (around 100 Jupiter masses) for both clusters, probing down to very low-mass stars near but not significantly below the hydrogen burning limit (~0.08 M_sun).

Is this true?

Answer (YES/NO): NO